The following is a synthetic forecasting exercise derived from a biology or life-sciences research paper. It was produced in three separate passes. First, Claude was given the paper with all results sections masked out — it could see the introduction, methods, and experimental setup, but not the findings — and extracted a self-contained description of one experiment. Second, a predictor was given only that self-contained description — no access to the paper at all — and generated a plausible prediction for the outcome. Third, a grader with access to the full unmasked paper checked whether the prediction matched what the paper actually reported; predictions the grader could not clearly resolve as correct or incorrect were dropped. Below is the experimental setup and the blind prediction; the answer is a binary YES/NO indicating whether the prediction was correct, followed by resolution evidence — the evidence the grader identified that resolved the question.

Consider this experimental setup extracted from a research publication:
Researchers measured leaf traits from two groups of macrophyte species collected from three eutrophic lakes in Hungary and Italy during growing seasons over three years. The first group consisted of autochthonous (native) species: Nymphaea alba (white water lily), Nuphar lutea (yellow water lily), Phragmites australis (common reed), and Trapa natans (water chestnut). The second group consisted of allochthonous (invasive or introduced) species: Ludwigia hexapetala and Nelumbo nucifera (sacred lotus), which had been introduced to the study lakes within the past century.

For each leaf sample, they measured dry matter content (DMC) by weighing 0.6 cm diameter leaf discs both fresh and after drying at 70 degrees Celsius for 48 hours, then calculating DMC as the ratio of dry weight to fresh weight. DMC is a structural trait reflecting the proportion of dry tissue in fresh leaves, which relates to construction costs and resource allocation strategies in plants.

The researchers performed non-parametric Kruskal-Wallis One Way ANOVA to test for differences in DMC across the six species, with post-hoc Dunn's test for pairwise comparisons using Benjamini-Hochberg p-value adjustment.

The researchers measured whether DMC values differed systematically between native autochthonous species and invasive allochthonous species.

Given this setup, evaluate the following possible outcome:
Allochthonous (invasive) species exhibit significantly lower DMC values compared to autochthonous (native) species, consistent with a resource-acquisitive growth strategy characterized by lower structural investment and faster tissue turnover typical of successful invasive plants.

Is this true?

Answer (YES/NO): NO